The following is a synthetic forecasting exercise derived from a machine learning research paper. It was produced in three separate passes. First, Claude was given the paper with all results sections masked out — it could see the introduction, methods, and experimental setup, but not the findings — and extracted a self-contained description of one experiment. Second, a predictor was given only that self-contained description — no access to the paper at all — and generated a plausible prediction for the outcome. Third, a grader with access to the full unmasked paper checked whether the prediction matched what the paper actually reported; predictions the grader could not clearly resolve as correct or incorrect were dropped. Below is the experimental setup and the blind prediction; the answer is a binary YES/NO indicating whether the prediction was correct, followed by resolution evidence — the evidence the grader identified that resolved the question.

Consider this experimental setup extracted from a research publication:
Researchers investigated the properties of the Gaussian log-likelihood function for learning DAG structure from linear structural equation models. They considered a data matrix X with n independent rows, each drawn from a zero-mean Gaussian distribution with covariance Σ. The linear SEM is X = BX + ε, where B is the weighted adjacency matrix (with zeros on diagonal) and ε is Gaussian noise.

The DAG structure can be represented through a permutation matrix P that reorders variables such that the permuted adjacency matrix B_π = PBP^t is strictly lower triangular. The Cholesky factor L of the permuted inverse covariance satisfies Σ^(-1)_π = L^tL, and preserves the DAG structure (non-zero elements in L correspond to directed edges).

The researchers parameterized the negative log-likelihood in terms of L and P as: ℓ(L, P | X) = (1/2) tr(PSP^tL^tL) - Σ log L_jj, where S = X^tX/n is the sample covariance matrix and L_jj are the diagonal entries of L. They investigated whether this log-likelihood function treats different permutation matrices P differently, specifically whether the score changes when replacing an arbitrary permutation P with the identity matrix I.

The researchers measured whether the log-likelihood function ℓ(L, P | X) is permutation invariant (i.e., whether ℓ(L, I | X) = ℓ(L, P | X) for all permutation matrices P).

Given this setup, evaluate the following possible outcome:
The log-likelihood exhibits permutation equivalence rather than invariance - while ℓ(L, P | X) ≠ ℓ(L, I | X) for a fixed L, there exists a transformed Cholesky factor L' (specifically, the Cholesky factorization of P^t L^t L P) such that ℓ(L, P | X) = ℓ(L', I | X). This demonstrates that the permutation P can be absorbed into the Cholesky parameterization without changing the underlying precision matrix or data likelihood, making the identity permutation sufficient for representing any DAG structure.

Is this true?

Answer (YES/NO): NO